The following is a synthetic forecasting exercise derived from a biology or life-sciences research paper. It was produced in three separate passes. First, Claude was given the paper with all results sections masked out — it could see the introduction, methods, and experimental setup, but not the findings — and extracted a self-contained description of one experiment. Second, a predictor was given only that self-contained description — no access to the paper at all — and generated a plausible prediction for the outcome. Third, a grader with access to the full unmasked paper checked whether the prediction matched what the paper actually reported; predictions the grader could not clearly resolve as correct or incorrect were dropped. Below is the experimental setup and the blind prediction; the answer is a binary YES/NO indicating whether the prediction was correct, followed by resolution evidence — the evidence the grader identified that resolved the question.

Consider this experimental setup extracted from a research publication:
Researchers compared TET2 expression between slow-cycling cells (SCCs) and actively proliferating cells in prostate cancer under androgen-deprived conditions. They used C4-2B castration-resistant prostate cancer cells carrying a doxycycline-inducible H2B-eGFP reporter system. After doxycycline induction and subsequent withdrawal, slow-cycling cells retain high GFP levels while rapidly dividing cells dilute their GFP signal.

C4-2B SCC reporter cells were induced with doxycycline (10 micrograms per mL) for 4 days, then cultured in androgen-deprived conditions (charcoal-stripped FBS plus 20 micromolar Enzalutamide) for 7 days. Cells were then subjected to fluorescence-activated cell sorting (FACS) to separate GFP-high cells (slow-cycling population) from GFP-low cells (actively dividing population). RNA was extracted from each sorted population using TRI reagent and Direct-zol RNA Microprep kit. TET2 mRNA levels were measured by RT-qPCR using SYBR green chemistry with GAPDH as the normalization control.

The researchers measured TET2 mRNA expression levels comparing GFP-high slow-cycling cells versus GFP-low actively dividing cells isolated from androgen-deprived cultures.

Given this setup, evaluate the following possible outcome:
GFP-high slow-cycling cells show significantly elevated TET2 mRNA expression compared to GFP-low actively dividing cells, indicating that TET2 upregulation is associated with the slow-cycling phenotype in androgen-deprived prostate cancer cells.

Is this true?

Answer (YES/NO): YES